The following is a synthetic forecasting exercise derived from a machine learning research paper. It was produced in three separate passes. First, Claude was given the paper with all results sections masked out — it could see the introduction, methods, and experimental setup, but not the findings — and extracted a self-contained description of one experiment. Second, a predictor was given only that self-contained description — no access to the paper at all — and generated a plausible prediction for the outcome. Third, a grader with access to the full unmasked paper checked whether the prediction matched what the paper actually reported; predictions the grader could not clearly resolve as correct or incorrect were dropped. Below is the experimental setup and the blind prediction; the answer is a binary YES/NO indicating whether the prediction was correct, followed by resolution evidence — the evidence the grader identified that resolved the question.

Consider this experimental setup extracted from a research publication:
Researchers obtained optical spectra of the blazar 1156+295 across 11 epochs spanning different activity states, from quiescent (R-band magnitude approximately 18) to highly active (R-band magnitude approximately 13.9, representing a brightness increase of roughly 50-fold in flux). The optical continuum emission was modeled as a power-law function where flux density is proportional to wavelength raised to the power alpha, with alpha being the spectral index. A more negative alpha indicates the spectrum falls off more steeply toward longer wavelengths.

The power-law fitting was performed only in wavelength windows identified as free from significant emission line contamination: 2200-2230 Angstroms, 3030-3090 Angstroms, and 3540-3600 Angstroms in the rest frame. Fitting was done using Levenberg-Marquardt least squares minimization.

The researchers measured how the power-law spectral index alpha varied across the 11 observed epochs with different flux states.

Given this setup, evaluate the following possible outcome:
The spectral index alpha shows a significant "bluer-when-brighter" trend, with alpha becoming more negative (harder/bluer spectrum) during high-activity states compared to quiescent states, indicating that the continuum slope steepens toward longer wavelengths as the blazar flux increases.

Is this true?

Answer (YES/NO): NO